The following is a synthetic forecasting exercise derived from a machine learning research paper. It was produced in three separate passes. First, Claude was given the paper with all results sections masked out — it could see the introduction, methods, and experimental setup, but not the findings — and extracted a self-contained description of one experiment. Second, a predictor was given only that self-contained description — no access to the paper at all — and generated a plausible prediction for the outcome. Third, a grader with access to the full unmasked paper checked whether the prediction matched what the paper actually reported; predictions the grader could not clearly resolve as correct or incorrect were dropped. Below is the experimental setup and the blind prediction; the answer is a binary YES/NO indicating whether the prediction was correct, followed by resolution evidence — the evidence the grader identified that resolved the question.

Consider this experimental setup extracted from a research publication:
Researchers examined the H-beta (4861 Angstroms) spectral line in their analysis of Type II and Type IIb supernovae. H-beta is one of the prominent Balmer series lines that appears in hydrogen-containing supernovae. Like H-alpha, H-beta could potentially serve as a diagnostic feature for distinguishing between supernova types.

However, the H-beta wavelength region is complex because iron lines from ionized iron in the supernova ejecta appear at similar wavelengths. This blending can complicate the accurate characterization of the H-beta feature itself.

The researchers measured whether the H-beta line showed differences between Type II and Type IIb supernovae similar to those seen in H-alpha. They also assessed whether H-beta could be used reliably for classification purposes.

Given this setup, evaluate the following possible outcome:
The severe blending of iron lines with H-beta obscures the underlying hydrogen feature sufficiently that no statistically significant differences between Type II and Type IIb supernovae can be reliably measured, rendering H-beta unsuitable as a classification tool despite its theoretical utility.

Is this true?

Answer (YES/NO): NO